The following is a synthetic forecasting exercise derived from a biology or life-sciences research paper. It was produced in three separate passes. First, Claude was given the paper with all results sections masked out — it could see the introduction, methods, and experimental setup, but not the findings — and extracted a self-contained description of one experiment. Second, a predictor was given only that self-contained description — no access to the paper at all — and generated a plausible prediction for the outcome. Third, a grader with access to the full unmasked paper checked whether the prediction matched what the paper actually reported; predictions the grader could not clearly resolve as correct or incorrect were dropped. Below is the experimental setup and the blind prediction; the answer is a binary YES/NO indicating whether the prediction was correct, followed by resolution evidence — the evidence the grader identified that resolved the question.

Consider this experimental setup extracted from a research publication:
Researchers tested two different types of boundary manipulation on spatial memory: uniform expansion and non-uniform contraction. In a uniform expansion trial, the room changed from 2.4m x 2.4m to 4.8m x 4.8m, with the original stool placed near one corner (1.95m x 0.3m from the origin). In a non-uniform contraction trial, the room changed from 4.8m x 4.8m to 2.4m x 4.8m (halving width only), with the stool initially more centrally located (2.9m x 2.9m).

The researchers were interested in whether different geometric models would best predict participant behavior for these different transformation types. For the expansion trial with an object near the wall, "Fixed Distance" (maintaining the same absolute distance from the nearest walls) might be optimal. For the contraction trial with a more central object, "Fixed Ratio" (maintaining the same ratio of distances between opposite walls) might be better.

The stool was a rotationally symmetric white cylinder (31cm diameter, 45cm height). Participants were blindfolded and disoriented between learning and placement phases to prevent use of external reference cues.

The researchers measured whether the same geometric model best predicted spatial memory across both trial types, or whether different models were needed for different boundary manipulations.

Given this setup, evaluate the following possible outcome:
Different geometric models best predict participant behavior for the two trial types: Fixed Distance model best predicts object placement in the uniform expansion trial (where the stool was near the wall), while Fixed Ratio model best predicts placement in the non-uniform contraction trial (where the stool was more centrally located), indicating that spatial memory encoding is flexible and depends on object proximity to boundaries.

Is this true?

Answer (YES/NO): NO